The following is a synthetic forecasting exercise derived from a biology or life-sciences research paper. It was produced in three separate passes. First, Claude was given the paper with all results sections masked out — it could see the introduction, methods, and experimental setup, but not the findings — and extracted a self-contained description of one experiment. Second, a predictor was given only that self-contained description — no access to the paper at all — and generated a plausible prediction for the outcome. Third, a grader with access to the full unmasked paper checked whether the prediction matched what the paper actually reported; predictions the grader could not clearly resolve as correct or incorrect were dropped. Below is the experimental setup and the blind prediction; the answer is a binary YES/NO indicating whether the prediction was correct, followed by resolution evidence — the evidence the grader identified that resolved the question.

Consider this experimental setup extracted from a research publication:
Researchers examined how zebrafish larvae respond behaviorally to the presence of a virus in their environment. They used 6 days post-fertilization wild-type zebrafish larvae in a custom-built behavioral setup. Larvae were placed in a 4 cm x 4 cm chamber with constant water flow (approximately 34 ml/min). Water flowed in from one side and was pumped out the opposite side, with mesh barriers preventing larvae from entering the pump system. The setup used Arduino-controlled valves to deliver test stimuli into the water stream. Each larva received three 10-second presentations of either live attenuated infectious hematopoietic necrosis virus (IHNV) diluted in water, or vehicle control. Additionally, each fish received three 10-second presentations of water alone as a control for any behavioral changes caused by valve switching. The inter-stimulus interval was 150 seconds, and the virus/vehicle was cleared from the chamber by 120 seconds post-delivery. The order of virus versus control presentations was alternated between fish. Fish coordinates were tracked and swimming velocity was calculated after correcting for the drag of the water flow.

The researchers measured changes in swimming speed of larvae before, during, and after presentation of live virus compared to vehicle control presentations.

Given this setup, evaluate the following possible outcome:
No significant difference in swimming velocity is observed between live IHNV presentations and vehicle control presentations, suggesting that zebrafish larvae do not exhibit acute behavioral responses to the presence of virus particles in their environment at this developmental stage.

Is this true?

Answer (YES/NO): NO